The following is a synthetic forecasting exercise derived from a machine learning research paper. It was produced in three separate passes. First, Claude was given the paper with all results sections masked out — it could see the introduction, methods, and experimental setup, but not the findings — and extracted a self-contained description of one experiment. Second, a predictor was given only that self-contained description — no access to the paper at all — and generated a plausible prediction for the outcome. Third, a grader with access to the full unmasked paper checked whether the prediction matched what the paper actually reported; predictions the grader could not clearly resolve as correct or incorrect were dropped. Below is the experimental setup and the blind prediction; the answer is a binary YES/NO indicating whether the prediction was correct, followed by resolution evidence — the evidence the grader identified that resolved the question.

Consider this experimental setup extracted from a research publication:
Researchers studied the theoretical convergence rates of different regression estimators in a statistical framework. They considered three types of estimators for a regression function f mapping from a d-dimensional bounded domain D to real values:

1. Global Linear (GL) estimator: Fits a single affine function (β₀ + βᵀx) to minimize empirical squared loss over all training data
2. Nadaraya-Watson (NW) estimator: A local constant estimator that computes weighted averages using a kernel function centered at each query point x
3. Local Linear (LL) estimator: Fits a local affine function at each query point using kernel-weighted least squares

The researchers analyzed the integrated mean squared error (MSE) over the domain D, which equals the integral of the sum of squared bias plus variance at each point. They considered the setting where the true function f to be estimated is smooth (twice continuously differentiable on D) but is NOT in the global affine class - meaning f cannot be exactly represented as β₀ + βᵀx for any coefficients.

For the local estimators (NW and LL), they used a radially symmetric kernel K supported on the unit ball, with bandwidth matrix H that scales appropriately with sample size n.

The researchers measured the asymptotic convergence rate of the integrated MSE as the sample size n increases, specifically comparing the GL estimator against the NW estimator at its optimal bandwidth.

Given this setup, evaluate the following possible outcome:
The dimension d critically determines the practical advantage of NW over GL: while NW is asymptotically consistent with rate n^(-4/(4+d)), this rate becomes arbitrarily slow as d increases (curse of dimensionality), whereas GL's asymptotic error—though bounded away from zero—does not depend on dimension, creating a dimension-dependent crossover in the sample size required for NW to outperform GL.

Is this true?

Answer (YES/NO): NO